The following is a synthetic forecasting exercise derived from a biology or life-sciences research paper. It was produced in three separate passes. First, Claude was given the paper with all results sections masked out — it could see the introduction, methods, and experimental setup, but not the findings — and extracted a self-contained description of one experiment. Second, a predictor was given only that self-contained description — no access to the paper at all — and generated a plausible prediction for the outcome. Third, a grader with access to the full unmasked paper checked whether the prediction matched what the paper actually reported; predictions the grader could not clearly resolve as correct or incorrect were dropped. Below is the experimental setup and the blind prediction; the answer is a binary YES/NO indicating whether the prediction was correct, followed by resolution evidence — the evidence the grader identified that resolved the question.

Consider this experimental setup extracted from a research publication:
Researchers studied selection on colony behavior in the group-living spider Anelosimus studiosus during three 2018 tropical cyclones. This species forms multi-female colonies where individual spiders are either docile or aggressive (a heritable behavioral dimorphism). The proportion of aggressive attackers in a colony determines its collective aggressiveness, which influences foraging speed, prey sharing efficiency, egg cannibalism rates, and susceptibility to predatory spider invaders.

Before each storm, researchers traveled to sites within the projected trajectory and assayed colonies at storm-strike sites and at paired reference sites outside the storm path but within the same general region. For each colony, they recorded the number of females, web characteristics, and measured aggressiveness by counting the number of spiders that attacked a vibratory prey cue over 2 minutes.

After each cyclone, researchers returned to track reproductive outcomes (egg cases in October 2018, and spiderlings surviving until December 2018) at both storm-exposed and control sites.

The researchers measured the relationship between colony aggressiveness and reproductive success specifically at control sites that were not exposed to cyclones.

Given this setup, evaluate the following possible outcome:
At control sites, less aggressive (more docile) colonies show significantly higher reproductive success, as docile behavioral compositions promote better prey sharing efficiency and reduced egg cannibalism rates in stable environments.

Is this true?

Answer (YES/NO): NO